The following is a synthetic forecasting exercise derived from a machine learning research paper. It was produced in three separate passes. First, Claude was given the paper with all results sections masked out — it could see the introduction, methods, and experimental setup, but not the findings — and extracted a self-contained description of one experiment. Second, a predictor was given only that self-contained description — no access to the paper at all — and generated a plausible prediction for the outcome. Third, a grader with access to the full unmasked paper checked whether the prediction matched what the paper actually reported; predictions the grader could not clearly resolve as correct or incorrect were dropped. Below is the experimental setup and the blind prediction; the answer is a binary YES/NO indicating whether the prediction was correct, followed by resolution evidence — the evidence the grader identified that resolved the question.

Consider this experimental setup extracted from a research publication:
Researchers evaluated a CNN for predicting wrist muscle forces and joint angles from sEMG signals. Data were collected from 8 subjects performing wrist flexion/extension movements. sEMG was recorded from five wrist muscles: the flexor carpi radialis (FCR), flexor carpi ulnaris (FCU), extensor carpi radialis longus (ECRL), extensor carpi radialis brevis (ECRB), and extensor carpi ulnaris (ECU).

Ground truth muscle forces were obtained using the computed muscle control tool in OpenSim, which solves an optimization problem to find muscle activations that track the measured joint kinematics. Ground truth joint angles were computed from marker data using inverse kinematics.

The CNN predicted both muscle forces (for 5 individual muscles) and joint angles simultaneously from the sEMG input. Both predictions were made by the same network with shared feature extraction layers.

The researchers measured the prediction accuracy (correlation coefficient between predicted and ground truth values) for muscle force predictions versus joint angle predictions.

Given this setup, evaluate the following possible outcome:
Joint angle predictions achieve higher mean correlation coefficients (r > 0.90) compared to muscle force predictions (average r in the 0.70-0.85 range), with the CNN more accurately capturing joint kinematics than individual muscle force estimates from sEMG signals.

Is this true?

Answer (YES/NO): NO